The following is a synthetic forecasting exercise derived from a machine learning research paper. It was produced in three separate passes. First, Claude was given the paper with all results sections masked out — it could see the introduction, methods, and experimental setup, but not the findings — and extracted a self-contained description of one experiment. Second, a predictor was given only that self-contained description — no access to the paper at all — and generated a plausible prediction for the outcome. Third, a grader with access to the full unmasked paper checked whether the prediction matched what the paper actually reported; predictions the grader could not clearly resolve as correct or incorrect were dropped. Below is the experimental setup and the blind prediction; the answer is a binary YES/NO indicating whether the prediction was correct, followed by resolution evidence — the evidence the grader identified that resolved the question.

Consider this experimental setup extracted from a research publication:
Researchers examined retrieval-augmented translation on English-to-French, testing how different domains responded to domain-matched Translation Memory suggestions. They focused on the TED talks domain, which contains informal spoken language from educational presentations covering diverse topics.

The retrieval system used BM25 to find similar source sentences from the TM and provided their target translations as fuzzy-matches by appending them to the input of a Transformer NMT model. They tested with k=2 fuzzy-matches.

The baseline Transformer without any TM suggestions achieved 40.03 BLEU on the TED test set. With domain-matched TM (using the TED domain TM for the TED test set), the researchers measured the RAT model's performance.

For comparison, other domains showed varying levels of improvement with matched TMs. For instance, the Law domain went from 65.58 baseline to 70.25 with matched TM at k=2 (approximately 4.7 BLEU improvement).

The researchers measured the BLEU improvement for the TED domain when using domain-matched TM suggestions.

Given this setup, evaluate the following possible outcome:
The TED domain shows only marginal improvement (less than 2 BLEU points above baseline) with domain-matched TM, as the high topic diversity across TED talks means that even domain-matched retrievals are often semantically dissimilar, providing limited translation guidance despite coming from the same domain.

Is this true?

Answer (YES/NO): YES